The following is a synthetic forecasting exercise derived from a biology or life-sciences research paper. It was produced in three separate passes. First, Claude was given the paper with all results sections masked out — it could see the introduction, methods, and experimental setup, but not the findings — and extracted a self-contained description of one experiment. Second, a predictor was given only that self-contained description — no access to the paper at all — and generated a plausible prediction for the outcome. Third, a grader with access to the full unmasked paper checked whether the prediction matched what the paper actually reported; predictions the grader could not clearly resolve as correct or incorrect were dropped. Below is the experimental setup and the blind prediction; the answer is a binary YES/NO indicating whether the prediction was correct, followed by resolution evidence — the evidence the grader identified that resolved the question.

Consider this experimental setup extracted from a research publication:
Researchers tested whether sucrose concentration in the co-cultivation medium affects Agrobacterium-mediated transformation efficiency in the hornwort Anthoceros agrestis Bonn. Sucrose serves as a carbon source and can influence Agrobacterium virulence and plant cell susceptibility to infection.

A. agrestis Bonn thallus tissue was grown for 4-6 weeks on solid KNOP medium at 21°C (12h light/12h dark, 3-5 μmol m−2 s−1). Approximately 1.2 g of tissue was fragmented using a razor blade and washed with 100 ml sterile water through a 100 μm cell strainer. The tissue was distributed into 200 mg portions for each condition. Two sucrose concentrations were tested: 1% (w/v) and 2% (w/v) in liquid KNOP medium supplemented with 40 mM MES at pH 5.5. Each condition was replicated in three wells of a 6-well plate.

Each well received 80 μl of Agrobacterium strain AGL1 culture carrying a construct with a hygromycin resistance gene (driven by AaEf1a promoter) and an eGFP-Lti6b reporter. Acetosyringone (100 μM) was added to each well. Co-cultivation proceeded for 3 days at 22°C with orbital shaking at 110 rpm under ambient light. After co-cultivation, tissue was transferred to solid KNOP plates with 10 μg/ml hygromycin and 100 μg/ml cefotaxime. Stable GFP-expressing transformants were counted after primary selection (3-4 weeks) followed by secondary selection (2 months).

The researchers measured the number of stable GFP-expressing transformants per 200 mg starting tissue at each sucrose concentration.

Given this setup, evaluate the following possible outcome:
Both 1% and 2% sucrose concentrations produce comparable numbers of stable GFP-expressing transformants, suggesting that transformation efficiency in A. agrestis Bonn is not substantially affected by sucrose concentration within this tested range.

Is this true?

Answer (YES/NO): YES